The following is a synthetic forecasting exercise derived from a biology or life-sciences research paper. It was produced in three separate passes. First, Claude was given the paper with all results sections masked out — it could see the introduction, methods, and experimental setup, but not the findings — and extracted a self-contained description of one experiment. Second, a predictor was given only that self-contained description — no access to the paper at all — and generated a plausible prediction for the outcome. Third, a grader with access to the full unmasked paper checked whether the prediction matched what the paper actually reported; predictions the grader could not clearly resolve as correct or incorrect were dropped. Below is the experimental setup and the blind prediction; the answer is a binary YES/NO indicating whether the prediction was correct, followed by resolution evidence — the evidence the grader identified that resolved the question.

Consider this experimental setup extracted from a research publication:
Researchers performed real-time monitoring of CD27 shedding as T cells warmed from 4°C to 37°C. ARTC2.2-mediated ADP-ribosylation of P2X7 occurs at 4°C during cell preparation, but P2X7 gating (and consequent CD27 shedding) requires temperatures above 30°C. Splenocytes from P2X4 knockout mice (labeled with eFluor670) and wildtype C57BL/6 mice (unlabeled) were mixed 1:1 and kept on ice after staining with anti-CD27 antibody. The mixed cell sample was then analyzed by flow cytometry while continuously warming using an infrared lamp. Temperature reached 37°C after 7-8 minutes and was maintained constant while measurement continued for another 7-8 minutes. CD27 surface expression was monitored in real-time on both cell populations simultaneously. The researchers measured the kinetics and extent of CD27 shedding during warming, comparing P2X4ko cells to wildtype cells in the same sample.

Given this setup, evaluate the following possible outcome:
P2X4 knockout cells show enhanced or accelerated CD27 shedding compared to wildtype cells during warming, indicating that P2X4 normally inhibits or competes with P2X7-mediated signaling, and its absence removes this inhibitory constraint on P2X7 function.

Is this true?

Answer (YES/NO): NO